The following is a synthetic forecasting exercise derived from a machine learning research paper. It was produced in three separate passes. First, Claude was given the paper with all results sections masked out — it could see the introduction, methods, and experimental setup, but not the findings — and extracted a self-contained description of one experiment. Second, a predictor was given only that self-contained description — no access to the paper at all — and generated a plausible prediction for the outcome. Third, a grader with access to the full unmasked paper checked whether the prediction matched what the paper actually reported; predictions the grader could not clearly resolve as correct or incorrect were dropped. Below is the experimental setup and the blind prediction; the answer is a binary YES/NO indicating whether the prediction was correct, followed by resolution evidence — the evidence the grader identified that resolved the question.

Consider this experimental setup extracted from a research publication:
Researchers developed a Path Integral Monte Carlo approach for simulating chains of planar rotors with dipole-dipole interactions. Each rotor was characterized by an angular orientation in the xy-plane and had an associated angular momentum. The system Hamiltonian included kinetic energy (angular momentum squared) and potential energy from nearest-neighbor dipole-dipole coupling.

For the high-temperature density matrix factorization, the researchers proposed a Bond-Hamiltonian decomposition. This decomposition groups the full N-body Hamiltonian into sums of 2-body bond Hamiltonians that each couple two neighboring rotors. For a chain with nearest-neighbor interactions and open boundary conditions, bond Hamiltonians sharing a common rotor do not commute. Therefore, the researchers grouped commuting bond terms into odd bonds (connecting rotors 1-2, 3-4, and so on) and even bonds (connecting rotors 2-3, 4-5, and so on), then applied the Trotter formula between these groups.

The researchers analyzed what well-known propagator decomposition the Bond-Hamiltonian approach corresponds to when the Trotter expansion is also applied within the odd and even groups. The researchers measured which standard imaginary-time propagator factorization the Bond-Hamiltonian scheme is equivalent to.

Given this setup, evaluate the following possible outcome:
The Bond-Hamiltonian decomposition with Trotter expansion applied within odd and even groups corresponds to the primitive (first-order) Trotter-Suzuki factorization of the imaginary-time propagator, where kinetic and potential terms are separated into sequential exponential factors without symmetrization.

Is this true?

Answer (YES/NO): NO